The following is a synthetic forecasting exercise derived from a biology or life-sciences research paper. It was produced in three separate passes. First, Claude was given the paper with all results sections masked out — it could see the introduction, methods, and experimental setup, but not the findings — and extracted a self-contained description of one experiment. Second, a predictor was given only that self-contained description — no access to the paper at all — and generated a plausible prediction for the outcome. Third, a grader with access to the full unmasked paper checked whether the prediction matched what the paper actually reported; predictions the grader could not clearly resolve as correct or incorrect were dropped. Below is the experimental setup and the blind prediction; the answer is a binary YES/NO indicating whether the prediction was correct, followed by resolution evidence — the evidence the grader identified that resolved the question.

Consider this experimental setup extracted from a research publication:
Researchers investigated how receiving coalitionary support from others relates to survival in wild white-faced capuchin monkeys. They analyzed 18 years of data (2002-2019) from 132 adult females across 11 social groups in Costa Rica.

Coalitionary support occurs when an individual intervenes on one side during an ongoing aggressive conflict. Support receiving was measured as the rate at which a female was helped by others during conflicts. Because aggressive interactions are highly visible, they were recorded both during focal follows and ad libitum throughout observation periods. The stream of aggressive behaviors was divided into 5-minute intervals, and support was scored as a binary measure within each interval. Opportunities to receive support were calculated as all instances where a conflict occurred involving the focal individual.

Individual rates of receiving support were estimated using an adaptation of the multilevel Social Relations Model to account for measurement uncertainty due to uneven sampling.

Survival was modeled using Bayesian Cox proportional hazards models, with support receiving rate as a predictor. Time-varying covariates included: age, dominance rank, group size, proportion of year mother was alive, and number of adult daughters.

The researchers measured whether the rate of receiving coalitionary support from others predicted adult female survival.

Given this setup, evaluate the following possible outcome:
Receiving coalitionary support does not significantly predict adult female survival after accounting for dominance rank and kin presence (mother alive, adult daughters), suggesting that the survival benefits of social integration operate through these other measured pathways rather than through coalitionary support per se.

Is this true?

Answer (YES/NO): NO